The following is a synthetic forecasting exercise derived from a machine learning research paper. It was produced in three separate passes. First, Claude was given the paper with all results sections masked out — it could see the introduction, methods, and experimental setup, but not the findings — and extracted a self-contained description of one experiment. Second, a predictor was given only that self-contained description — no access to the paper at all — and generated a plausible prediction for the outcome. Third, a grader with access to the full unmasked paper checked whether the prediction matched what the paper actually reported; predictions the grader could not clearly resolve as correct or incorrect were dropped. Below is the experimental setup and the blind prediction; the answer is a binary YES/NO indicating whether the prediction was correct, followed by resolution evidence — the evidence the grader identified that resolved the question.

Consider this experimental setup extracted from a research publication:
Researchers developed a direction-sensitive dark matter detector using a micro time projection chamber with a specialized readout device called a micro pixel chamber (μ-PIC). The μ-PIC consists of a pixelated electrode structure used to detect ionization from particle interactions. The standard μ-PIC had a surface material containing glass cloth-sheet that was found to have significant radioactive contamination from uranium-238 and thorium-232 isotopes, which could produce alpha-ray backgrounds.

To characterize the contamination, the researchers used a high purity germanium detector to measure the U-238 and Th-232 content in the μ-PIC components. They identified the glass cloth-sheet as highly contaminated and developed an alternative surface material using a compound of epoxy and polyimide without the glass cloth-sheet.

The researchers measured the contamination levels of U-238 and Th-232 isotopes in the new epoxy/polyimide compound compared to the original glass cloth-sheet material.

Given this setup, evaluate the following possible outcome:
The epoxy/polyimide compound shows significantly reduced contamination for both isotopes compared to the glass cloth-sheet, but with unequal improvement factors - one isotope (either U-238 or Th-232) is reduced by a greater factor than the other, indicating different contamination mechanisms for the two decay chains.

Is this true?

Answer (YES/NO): NO